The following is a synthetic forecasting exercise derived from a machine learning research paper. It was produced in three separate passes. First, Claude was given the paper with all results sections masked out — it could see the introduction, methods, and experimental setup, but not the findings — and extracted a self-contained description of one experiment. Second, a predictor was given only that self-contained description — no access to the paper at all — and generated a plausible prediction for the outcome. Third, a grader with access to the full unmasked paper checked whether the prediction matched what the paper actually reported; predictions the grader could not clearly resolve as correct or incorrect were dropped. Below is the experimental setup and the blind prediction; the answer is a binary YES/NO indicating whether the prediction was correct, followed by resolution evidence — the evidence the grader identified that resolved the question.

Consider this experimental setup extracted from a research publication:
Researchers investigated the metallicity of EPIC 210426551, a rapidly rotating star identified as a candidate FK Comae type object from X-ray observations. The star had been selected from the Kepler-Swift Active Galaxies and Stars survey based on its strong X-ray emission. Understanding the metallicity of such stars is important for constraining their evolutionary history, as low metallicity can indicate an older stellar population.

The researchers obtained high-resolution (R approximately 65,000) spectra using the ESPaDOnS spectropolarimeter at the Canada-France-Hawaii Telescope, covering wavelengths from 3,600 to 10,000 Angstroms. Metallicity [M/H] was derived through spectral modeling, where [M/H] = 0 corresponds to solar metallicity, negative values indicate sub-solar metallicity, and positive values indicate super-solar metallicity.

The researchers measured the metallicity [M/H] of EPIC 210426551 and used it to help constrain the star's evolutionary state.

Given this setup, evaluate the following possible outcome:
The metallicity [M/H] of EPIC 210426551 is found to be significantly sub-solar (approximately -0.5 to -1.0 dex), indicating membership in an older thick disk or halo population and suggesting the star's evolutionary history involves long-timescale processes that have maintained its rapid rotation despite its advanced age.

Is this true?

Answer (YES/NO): NO